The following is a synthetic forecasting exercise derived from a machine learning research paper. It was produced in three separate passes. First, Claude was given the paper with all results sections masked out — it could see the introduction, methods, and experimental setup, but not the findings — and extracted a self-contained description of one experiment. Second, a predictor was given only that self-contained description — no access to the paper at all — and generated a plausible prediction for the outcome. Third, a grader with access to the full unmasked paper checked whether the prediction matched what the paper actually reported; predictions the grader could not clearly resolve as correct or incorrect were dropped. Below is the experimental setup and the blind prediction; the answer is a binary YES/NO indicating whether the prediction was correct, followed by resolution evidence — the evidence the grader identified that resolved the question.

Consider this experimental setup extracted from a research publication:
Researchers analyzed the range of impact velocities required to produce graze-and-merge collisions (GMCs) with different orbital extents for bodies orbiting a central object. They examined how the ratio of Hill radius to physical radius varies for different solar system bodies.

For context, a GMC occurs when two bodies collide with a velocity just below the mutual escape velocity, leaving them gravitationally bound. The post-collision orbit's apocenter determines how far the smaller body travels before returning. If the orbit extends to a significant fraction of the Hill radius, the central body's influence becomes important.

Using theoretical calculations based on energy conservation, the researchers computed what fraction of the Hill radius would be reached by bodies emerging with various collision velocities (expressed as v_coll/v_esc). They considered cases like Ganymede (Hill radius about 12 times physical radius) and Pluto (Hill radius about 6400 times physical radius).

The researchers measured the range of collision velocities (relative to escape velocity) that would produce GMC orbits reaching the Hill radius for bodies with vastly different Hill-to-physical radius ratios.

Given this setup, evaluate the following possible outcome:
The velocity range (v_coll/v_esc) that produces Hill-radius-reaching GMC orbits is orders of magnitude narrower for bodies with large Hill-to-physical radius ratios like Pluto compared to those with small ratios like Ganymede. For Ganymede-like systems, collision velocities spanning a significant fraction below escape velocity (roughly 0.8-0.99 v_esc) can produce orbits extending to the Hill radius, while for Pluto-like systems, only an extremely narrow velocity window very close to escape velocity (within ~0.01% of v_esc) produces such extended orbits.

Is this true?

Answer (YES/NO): NO